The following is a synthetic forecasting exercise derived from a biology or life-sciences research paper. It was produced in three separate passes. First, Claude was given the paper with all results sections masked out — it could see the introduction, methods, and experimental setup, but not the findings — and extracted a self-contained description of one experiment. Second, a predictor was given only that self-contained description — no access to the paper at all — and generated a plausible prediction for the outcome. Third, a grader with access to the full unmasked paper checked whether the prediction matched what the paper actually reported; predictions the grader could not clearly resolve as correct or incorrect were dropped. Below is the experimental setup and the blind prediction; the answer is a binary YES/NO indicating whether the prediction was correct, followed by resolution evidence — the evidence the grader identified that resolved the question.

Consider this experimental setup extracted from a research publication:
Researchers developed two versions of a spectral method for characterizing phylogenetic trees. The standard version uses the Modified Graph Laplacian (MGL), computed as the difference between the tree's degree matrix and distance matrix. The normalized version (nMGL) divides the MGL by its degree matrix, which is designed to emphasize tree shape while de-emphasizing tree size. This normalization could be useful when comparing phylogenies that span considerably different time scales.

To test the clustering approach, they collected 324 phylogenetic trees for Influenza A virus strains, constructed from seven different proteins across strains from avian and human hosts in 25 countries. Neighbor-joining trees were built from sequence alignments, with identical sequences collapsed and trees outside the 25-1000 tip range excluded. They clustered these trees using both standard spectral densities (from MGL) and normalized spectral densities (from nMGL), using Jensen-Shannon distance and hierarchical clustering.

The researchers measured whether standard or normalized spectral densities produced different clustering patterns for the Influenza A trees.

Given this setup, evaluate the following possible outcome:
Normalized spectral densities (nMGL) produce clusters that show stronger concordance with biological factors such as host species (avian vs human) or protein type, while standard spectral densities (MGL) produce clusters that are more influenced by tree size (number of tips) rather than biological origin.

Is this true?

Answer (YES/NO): NO